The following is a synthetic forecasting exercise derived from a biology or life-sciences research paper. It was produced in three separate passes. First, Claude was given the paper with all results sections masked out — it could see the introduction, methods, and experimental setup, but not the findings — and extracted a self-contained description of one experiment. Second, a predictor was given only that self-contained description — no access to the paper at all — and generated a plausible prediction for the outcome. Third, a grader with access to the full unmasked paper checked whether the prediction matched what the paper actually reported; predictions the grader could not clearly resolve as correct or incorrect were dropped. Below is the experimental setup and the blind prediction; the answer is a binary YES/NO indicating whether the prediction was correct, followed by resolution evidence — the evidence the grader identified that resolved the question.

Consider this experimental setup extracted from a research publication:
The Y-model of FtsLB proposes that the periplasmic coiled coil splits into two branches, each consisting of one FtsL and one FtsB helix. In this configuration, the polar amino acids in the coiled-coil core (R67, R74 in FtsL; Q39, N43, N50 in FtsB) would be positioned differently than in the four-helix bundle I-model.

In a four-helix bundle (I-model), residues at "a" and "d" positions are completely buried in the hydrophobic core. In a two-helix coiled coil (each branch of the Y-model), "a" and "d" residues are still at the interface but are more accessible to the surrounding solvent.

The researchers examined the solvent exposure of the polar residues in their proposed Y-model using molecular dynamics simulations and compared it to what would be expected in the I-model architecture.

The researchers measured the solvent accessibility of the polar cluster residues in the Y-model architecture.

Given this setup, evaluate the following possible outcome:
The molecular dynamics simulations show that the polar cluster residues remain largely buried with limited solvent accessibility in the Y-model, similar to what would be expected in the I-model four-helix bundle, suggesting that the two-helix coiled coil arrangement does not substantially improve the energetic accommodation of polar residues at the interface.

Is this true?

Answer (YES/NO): NO